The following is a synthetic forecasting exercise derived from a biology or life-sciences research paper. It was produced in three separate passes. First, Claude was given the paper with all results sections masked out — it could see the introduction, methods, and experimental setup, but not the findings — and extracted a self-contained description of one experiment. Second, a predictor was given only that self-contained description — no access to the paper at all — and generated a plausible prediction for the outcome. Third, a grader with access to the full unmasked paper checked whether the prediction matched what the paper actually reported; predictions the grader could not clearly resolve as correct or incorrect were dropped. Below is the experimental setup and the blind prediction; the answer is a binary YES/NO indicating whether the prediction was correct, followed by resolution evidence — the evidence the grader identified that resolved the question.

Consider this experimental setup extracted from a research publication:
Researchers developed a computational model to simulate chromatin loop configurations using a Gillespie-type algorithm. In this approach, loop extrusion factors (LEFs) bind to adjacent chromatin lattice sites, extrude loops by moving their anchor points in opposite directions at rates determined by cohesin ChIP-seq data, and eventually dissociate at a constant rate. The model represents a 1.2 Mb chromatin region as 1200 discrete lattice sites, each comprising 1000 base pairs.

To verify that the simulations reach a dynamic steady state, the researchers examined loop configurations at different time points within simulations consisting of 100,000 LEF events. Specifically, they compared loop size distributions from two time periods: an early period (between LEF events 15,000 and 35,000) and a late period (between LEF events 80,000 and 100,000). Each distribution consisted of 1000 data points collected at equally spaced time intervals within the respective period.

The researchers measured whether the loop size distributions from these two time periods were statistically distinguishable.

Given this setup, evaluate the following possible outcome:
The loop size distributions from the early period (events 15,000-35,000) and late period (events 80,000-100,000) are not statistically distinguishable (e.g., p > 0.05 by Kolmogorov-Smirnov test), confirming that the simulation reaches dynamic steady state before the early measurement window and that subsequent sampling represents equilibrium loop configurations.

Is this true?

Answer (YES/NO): YES